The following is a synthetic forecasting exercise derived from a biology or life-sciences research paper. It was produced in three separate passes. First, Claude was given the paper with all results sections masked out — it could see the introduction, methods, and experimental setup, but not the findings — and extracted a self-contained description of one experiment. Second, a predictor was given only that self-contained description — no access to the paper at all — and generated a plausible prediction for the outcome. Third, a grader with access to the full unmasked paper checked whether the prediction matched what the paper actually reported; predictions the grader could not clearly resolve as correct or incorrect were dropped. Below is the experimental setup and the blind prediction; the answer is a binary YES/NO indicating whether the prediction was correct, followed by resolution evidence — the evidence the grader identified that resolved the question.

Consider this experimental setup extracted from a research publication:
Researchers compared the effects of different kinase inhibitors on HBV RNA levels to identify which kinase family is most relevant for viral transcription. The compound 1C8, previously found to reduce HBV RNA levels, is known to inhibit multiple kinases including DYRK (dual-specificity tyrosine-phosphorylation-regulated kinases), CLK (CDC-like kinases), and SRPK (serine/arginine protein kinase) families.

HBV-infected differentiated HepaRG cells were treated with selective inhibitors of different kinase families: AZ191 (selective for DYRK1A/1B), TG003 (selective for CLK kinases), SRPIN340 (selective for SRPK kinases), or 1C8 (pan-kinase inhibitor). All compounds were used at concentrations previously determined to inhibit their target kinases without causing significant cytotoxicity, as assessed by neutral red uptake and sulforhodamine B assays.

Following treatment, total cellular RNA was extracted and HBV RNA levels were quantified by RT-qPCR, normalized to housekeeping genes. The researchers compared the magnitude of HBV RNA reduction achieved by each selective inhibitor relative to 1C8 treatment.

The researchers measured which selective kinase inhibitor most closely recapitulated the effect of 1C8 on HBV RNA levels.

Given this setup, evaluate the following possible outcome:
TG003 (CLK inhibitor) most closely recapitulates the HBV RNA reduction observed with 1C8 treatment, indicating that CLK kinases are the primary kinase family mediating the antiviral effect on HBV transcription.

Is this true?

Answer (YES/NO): NO